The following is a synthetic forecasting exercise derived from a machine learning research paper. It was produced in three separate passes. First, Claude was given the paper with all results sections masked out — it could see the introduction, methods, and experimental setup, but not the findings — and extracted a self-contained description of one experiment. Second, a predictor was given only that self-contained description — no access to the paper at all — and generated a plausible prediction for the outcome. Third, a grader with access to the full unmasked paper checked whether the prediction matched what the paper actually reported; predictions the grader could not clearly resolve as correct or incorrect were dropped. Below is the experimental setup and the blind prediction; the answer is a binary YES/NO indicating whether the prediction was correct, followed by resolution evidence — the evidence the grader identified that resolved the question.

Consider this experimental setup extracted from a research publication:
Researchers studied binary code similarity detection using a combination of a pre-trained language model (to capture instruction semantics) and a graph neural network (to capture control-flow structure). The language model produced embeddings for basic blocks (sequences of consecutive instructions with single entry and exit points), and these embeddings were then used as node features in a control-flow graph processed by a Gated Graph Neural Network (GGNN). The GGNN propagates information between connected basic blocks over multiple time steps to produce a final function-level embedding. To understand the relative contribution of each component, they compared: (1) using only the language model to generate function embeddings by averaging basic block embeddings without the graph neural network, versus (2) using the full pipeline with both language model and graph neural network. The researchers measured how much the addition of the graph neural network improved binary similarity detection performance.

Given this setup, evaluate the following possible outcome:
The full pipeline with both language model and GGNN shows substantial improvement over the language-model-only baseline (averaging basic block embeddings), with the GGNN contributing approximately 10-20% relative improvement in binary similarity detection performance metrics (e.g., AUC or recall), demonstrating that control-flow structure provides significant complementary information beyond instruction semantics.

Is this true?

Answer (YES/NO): NO